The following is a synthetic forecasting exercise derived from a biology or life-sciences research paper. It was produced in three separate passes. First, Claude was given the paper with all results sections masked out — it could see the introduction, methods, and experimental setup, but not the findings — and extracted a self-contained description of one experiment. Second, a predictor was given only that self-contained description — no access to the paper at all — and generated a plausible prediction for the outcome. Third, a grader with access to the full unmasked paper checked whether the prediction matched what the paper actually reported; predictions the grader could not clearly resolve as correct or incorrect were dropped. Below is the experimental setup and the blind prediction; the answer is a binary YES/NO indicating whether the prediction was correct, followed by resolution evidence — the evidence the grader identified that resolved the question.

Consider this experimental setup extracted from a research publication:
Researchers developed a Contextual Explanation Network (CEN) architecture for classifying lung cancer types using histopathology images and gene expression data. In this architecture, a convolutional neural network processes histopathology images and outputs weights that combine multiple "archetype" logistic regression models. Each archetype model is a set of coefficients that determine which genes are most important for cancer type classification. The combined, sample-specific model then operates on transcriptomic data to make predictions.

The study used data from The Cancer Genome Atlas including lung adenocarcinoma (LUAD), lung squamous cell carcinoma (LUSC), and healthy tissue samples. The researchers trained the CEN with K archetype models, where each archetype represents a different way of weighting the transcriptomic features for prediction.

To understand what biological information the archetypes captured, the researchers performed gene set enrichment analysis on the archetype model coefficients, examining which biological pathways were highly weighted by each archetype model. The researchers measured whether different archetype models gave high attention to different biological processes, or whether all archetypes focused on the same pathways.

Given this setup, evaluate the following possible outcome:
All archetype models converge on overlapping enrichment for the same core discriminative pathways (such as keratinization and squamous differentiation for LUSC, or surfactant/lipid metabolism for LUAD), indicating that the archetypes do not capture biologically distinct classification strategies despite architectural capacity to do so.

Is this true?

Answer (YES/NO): NO